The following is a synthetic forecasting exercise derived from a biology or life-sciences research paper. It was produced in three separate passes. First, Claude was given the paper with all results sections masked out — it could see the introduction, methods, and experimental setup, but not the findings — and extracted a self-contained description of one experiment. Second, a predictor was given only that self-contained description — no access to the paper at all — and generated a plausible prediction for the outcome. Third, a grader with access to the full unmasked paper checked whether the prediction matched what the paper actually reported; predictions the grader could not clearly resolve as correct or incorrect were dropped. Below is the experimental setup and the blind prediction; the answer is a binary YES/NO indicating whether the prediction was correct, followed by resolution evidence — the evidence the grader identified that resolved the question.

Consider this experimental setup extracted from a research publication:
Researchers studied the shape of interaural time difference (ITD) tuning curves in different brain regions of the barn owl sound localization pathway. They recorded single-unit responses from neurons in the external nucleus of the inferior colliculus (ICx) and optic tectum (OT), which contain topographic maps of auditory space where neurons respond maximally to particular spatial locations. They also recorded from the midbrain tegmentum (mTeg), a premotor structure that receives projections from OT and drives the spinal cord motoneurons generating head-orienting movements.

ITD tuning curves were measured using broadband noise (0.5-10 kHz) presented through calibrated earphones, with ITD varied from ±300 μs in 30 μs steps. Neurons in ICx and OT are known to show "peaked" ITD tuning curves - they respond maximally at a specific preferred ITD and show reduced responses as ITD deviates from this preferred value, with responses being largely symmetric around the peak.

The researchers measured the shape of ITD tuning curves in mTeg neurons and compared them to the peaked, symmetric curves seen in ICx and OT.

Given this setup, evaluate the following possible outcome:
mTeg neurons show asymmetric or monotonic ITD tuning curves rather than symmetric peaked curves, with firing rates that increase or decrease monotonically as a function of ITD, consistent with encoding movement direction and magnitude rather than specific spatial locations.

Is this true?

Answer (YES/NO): YES